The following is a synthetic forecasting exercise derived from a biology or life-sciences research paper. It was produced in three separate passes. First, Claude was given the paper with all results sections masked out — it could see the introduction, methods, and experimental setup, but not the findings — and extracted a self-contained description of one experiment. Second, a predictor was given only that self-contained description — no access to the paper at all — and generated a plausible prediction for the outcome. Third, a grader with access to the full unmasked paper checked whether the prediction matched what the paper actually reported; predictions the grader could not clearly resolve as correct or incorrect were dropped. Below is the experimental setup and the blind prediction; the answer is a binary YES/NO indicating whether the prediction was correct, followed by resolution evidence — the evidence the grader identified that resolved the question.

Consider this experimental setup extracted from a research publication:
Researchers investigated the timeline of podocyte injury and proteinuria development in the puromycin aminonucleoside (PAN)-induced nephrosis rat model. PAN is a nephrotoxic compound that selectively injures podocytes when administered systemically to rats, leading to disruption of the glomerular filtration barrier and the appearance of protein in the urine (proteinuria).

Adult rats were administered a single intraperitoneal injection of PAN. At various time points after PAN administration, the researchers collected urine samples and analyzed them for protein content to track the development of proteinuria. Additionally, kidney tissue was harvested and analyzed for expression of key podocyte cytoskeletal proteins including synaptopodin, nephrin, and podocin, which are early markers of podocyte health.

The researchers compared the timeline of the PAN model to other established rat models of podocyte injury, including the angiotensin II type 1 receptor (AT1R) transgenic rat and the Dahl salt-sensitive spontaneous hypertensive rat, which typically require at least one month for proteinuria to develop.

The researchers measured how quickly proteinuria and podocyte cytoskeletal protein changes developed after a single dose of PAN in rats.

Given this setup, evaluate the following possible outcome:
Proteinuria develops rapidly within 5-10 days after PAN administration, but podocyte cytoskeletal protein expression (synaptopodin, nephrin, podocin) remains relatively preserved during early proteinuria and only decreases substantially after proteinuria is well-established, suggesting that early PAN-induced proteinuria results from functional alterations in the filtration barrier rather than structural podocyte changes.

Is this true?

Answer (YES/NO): NO